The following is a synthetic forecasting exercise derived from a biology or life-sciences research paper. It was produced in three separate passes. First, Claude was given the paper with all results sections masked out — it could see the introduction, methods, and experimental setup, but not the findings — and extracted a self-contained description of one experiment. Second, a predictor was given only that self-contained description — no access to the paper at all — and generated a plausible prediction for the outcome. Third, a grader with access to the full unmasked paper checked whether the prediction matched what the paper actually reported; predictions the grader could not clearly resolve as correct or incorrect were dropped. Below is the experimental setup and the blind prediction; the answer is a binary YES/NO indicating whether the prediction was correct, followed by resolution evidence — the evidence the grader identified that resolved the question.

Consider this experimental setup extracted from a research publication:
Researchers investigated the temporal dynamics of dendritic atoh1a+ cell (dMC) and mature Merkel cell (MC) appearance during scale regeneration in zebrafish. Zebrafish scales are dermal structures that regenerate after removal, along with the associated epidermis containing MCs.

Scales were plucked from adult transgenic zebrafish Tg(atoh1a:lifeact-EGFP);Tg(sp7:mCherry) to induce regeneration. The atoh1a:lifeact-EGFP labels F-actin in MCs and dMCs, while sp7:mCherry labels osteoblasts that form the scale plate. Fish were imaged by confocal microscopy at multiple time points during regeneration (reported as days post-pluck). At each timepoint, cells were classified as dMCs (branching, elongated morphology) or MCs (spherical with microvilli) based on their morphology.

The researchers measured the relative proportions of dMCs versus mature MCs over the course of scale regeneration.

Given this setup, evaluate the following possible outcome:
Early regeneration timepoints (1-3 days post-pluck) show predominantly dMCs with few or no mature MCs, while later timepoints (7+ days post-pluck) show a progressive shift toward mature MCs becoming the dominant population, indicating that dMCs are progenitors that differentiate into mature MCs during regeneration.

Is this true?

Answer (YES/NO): NO